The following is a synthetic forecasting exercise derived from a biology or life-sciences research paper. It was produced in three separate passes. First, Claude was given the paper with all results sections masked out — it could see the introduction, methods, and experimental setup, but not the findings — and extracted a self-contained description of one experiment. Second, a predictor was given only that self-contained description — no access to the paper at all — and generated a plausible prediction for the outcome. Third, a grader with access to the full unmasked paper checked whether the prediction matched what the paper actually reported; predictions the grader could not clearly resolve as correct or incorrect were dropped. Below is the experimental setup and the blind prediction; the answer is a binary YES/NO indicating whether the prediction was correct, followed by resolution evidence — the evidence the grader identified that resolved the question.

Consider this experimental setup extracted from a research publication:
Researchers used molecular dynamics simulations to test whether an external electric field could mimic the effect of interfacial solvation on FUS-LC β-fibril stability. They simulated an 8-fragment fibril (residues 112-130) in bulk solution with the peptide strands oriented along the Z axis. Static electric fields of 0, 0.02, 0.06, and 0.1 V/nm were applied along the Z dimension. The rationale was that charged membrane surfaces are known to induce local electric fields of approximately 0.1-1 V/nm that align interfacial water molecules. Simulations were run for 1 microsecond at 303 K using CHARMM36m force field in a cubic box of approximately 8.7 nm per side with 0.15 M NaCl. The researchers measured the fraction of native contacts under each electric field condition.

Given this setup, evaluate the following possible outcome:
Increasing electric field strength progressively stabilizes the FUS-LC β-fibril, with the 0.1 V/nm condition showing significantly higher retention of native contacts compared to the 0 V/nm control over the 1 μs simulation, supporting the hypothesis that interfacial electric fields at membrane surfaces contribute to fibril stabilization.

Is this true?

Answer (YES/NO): NO